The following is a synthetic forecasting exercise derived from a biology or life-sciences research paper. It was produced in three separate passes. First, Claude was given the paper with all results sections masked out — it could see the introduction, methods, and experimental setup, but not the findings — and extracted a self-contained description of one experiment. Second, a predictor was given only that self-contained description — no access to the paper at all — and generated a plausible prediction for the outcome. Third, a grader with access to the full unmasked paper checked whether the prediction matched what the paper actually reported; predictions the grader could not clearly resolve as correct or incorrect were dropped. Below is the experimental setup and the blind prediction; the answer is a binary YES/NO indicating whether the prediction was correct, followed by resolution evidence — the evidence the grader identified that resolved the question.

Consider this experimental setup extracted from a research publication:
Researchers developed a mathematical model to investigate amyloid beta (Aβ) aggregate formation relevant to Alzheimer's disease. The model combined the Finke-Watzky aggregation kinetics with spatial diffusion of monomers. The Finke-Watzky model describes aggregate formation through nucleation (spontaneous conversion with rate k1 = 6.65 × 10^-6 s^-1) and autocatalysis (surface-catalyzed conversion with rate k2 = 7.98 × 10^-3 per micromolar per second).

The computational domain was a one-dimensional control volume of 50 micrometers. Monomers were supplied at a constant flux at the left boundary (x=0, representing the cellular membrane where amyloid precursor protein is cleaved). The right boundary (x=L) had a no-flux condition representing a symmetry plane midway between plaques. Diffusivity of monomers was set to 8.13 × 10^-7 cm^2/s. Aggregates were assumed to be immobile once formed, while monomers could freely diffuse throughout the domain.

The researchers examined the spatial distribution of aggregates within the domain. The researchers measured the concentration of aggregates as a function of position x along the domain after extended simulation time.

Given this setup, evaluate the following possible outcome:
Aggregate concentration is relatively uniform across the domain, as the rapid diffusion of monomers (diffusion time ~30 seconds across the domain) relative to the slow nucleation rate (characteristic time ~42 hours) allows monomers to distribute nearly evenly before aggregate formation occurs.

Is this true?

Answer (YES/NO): NO